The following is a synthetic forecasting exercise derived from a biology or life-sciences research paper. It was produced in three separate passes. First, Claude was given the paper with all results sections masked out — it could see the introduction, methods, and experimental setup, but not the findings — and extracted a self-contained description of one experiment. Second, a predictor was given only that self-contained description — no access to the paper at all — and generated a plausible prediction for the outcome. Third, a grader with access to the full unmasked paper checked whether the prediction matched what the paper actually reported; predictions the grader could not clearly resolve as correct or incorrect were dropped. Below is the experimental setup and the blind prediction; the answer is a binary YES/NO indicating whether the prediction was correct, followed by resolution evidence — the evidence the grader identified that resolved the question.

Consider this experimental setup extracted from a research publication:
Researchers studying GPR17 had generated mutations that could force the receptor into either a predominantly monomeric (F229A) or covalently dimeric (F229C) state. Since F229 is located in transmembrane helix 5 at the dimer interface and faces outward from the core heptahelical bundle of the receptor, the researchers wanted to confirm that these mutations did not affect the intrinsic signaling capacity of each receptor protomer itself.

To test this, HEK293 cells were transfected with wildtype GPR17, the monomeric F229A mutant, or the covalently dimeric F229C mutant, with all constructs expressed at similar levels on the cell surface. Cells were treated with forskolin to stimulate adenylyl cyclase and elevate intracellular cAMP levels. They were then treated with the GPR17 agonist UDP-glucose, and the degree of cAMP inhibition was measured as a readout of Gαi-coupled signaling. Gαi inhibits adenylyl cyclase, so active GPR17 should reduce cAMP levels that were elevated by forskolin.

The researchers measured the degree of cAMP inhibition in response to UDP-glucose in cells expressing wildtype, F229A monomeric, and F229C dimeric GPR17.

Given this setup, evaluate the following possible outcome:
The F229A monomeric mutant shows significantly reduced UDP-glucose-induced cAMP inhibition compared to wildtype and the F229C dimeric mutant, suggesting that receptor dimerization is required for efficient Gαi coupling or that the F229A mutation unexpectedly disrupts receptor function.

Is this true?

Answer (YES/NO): NO